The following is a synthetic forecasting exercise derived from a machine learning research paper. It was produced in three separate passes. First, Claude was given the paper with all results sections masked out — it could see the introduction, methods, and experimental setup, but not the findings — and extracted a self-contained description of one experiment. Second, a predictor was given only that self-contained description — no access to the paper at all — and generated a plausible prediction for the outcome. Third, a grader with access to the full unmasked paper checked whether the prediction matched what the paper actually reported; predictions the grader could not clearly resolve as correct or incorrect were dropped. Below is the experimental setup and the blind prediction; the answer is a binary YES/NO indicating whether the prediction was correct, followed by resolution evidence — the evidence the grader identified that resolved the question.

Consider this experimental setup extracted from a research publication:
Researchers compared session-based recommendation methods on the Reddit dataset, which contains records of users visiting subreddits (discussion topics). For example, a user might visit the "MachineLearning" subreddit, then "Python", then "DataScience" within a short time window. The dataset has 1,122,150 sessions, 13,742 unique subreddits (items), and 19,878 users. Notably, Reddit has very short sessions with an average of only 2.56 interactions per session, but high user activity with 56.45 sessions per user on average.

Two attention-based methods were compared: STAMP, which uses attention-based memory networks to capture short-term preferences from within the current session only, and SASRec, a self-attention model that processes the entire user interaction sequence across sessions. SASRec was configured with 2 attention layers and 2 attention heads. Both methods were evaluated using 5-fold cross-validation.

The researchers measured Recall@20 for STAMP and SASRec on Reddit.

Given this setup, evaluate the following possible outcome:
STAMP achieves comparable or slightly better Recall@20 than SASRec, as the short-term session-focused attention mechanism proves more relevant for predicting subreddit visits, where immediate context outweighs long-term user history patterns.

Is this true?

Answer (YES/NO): NO